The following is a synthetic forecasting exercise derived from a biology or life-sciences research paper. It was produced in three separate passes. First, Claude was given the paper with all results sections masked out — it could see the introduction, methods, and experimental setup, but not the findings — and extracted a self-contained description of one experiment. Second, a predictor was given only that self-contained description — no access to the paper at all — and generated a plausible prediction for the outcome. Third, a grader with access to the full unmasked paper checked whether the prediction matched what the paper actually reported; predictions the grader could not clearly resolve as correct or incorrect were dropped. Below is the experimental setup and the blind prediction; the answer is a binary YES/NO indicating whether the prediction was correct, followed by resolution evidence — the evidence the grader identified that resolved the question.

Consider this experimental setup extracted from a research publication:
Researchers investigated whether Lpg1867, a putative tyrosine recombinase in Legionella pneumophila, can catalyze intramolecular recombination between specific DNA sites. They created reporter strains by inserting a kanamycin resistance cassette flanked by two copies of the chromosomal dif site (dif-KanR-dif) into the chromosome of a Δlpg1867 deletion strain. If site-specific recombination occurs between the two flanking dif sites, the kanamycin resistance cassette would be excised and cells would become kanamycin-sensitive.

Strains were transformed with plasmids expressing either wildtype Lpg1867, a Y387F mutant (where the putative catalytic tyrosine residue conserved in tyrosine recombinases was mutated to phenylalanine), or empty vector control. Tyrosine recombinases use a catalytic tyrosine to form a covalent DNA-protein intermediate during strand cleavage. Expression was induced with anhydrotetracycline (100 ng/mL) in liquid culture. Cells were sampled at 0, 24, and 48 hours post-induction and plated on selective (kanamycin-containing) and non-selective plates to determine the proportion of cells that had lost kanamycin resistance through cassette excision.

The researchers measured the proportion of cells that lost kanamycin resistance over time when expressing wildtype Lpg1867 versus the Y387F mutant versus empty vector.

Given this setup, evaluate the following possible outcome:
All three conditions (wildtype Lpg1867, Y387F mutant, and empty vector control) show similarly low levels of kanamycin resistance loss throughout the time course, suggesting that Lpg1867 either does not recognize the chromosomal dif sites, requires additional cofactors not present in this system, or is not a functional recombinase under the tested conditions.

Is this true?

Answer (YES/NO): NO